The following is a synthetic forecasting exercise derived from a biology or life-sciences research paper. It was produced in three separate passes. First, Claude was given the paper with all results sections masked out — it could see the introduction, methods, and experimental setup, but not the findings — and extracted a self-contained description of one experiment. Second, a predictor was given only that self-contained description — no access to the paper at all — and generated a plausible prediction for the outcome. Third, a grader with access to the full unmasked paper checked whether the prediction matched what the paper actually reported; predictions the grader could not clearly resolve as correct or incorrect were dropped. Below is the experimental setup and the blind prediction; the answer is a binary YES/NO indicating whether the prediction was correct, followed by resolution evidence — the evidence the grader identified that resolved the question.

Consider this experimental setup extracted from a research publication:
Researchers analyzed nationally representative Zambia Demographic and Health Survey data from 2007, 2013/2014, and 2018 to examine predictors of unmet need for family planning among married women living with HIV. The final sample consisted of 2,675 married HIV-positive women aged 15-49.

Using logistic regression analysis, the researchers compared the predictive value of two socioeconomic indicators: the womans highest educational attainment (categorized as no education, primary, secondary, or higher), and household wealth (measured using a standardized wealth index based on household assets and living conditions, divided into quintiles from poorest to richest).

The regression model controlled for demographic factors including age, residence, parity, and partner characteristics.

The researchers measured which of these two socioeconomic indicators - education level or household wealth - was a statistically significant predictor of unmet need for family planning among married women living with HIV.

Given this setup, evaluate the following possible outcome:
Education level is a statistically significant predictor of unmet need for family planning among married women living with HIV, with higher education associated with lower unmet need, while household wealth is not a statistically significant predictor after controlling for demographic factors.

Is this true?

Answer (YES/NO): NO